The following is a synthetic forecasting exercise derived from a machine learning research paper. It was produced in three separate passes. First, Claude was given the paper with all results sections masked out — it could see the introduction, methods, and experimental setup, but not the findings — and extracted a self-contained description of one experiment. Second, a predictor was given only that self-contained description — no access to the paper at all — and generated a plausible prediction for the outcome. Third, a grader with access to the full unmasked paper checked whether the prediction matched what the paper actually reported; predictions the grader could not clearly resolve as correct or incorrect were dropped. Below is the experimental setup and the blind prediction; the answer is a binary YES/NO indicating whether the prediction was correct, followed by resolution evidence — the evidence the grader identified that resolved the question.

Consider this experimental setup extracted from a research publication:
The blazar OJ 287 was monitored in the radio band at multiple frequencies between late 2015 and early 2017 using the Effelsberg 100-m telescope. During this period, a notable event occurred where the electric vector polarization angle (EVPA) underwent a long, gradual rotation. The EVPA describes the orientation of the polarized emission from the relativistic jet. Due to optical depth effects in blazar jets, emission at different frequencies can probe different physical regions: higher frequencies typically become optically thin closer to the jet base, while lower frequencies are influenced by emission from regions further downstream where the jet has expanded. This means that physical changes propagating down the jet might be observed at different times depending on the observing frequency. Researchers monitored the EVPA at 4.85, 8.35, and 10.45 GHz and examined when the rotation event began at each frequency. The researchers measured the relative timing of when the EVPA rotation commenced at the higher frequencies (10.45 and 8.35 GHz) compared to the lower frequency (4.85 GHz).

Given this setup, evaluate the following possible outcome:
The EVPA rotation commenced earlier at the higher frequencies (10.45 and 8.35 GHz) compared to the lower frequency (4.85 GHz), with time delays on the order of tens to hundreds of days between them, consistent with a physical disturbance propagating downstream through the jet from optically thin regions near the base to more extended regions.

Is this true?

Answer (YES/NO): YES